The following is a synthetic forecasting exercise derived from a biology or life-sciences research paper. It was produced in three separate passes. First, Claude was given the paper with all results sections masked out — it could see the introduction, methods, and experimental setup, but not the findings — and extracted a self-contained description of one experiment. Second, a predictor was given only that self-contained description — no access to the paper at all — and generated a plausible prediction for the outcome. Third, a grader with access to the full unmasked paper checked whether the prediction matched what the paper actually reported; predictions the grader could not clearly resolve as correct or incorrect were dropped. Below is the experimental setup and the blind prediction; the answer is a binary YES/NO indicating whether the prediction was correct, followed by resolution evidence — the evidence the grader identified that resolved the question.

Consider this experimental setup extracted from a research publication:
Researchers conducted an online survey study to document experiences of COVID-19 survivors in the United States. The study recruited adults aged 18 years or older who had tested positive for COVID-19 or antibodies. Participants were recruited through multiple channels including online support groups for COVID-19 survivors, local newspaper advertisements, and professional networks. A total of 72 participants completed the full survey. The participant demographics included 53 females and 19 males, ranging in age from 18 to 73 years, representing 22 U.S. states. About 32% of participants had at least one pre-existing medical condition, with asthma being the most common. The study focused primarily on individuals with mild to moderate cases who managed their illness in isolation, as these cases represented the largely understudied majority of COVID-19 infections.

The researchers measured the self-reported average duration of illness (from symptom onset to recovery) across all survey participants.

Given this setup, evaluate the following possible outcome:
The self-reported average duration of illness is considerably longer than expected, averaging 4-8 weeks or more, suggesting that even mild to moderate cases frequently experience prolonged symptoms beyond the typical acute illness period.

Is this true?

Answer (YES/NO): YES